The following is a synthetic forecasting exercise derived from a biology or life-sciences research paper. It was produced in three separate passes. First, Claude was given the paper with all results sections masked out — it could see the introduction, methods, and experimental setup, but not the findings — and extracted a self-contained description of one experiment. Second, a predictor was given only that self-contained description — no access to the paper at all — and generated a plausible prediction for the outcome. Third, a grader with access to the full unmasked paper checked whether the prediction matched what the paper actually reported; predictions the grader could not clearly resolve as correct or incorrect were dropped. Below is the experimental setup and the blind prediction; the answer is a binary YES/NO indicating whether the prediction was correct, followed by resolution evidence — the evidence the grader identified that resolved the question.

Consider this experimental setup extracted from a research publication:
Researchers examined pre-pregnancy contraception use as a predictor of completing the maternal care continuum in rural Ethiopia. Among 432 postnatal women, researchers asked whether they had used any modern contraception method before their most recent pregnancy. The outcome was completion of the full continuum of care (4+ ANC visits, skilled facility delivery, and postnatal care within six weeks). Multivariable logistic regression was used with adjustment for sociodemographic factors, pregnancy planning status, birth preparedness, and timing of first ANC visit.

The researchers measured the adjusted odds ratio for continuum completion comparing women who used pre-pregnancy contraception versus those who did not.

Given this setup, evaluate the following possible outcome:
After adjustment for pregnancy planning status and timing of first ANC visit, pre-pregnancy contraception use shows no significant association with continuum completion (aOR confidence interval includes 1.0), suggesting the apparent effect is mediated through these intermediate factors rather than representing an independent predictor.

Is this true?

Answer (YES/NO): NO